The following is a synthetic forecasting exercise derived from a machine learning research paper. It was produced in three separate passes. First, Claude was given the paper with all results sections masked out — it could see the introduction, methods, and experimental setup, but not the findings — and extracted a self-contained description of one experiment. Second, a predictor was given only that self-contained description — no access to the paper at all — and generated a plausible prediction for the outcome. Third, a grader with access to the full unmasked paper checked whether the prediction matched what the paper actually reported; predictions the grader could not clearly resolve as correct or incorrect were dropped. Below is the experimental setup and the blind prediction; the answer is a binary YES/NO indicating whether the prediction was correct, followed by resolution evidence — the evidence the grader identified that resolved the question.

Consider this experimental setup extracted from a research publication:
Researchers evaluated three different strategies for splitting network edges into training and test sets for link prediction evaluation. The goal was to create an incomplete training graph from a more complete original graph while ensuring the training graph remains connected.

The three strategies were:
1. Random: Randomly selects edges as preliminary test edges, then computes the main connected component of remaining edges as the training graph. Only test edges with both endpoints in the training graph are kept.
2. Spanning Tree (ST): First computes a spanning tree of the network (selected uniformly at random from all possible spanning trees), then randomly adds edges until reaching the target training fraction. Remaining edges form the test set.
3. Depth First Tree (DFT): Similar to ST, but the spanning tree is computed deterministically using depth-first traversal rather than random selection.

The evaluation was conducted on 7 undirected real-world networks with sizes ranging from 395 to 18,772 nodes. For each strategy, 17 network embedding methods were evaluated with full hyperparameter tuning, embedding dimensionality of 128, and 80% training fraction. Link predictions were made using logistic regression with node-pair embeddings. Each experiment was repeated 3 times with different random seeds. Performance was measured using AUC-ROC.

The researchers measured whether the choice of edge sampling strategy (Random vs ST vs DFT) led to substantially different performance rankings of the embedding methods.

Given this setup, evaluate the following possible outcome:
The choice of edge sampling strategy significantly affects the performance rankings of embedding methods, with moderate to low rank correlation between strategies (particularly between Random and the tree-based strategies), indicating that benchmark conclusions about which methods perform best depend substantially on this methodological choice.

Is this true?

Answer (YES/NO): NO